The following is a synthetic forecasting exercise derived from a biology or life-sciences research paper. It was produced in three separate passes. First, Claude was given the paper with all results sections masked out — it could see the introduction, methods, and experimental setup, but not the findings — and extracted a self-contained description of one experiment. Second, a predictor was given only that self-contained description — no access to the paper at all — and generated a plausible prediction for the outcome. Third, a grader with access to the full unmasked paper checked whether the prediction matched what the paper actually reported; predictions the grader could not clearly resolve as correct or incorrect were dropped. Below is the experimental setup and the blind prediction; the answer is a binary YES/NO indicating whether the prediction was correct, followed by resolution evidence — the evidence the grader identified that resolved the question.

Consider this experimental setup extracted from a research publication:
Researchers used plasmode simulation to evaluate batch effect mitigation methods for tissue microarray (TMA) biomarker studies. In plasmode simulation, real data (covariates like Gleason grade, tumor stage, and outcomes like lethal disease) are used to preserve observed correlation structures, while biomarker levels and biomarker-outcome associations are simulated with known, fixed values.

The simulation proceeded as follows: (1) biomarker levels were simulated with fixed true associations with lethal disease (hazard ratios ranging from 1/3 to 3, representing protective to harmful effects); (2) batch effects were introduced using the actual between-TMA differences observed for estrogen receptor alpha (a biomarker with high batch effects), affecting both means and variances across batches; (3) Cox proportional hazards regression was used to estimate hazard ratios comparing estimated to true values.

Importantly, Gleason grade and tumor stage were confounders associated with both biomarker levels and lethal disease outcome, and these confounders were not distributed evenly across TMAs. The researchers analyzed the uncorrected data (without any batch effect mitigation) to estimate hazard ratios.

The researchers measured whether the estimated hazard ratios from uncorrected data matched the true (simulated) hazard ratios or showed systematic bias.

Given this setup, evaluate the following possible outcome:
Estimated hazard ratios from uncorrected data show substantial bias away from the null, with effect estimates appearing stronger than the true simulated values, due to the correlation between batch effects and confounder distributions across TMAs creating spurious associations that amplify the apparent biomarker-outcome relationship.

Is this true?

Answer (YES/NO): NO